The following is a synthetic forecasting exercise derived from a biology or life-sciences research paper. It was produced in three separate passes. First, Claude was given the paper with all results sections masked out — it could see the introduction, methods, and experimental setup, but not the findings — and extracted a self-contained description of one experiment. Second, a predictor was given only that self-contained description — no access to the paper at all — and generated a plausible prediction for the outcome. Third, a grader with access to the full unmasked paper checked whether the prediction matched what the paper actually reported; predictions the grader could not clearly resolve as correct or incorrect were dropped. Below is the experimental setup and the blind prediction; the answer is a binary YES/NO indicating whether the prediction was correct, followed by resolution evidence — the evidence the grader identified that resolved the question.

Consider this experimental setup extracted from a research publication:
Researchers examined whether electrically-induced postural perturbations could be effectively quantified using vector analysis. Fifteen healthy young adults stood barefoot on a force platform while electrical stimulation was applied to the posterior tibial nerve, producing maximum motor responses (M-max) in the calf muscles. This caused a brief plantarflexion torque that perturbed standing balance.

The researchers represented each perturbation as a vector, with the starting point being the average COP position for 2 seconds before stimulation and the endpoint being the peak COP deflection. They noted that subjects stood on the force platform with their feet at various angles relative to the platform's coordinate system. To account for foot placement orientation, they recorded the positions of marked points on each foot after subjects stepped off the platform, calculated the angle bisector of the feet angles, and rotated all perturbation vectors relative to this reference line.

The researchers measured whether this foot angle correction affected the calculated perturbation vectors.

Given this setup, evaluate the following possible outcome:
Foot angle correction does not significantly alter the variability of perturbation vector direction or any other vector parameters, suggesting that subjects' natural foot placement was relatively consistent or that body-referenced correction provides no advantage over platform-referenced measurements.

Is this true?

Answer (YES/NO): YES